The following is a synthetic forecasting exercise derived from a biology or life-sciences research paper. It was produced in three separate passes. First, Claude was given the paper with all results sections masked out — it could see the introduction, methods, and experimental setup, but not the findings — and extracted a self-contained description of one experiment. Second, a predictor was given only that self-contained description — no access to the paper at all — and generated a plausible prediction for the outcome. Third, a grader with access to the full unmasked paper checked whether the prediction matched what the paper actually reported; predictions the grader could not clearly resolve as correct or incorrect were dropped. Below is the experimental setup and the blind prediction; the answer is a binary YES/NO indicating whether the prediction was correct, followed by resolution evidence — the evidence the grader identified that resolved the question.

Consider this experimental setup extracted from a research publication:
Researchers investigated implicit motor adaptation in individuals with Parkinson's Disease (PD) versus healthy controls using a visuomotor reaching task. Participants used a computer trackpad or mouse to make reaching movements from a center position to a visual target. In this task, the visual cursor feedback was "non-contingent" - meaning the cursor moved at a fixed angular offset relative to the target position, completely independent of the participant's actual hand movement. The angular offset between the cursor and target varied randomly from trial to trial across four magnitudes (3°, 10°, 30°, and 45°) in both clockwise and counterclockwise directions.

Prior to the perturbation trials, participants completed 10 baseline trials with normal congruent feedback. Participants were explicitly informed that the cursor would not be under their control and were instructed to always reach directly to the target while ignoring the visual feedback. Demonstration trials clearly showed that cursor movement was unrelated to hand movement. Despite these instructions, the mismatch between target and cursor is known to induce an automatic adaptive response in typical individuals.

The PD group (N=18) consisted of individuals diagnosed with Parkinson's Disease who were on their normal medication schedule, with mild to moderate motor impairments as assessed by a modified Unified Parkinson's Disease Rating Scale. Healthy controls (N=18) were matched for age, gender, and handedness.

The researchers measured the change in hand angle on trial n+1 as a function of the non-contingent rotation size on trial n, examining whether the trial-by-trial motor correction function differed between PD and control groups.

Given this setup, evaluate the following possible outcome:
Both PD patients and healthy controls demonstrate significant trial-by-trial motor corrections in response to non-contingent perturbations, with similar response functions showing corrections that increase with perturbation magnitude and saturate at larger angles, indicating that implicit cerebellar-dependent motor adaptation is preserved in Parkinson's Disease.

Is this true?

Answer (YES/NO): YES